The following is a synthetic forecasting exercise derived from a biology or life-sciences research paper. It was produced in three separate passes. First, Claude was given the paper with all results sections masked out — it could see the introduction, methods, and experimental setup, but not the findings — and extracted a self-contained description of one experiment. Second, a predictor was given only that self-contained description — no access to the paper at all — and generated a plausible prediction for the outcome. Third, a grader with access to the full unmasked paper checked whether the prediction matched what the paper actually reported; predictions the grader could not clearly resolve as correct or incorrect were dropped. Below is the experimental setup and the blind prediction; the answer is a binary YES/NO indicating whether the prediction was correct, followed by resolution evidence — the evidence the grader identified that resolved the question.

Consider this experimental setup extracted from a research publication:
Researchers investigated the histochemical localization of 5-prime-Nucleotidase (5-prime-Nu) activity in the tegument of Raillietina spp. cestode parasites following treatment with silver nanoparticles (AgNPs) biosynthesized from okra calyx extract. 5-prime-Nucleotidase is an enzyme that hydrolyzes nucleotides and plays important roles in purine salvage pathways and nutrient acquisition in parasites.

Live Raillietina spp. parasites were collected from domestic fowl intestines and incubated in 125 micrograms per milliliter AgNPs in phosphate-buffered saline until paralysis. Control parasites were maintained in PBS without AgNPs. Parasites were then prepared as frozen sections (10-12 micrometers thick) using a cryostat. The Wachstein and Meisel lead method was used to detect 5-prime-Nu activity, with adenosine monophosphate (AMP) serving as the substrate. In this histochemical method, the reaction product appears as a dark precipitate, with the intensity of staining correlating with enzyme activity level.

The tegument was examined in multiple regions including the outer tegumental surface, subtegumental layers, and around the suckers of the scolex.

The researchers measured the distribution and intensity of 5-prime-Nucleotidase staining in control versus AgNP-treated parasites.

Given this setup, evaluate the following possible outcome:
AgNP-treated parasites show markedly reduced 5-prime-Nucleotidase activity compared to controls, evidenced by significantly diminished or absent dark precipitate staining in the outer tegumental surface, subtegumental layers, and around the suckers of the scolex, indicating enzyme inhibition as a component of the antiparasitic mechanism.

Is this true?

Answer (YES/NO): YES